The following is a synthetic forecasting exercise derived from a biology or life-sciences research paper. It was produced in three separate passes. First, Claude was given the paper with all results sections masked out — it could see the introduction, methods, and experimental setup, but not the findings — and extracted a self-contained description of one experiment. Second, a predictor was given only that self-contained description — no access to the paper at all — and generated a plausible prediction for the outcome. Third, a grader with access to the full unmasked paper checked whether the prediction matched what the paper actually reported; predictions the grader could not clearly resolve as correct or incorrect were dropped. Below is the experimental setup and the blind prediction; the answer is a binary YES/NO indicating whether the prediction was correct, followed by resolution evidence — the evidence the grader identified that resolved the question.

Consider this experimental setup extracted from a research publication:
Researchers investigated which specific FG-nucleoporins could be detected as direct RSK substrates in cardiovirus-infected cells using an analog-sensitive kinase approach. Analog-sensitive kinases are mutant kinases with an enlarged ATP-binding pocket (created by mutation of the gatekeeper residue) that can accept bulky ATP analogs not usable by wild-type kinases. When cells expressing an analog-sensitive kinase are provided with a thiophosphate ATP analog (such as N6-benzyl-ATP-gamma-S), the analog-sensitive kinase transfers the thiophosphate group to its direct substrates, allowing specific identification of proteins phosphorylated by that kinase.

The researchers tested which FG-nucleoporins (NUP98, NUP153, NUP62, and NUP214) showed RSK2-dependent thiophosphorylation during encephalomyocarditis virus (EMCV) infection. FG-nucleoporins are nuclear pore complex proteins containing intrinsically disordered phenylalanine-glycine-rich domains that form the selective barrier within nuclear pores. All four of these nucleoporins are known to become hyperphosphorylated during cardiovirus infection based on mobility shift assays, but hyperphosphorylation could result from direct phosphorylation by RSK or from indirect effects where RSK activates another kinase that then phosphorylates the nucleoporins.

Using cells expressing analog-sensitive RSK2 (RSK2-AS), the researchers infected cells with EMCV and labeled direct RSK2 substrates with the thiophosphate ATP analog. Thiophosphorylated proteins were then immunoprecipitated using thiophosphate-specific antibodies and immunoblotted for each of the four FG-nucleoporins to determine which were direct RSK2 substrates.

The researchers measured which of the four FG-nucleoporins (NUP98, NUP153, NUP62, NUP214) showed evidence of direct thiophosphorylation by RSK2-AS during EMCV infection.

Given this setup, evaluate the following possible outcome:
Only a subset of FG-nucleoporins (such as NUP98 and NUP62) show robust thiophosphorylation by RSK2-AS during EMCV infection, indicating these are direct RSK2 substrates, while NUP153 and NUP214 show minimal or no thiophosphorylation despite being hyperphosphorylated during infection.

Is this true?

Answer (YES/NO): NO